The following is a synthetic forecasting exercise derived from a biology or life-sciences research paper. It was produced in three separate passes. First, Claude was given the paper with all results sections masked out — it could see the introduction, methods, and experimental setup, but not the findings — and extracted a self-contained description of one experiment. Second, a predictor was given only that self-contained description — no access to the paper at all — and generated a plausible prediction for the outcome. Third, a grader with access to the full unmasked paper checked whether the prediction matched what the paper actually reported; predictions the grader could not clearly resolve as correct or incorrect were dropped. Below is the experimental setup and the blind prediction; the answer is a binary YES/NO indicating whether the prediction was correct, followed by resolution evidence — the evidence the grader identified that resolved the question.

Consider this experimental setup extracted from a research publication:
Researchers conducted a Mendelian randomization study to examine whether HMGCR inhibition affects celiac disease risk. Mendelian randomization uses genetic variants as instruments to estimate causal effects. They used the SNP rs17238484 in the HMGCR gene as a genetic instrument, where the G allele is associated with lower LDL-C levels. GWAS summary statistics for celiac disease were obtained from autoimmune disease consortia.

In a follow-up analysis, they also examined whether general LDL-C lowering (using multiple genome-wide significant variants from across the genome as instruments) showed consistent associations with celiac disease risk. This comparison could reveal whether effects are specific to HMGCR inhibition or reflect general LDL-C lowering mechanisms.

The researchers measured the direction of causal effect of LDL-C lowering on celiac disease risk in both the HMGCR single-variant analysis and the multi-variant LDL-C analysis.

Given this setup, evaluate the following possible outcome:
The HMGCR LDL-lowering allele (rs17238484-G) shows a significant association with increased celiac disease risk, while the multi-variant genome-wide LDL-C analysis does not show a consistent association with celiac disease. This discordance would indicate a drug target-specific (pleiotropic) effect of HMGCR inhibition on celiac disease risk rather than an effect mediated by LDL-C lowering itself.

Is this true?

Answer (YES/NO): YES